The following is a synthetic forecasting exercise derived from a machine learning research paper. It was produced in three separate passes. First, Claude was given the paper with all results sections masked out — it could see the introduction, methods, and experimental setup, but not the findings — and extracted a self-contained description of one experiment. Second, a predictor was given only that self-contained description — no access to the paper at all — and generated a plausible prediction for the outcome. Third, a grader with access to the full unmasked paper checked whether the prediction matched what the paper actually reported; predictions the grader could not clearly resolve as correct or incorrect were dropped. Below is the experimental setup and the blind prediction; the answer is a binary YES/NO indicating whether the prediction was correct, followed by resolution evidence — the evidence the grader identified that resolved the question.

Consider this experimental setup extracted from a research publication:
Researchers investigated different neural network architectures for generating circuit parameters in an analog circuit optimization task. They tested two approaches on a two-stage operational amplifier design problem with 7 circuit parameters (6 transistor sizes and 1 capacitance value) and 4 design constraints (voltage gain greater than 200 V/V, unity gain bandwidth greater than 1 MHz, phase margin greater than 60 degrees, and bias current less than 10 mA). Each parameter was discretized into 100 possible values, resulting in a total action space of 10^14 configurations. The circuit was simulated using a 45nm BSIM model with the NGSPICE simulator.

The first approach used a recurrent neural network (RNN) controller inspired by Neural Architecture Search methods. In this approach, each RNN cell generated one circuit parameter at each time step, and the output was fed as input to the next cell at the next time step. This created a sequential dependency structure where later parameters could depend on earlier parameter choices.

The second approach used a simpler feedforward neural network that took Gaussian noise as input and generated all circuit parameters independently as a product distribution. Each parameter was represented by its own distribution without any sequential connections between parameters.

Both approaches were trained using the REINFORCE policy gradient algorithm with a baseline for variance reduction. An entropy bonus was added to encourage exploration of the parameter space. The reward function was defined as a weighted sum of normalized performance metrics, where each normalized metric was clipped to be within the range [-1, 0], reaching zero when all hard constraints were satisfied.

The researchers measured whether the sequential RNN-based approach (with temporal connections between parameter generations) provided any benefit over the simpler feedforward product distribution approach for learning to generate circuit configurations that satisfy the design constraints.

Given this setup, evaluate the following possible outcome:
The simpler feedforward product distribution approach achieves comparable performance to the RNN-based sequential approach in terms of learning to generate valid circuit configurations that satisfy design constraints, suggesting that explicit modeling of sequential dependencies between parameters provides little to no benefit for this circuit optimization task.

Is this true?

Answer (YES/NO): YES